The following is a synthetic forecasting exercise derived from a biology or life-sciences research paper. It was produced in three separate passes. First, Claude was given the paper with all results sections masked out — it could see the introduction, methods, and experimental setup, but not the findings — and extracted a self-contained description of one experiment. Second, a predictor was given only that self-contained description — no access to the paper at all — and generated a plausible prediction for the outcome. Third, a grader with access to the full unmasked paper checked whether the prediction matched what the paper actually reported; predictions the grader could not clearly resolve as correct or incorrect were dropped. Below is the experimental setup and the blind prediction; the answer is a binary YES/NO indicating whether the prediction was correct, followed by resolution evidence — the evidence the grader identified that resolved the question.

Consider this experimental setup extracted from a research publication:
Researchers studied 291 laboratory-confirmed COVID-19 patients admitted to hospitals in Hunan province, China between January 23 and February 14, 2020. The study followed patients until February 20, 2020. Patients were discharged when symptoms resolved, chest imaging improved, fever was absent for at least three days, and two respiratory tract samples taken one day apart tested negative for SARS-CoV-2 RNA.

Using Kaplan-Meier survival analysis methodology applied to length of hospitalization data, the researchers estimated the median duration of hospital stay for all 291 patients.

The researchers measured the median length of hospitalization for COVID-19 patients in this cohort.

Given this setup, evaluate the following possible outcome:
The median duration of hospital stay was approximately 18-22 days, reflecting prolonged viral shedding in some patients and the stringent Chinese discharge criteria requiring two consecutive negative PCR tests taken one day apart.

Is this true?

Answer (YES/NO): NO